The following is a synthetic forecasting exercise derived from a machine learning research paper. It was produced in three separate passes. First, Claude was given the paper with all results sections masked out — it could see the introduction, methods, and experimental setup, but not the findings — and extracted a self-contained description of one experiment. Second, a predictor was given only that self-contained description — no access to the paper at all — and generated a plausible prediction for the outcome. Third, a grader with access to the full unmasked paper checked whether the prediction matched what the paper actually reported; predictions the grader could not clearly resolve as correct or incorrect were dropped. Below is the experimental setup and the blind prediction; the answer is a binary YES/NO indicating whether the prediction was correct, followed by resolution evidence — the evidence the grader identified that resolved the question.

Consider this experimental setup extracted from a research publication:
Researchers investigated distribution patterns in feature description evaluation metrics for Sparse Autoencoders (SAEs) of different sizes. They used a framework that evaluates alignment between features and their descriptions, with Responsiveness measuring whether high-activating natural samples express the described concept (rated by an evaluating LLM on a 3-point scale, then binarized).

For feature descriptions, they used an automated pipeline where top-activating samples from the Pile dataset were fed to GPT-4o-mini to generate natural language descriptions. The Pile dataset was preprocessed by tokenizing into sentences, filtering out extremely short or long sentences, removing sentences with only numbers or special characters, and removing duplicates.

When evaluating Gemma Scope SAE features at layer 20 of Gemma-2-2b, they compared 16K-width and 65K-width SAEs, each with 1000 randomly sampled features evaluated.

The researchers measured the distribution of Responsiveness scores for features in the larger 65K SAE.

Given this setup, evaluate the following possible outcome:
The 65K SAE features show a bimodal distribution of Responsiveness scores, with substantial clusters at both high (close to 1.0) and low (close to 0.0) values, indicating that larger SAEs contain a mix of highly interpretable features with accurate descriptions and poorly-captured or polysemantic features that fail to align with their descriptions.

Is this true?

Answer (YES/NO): NO